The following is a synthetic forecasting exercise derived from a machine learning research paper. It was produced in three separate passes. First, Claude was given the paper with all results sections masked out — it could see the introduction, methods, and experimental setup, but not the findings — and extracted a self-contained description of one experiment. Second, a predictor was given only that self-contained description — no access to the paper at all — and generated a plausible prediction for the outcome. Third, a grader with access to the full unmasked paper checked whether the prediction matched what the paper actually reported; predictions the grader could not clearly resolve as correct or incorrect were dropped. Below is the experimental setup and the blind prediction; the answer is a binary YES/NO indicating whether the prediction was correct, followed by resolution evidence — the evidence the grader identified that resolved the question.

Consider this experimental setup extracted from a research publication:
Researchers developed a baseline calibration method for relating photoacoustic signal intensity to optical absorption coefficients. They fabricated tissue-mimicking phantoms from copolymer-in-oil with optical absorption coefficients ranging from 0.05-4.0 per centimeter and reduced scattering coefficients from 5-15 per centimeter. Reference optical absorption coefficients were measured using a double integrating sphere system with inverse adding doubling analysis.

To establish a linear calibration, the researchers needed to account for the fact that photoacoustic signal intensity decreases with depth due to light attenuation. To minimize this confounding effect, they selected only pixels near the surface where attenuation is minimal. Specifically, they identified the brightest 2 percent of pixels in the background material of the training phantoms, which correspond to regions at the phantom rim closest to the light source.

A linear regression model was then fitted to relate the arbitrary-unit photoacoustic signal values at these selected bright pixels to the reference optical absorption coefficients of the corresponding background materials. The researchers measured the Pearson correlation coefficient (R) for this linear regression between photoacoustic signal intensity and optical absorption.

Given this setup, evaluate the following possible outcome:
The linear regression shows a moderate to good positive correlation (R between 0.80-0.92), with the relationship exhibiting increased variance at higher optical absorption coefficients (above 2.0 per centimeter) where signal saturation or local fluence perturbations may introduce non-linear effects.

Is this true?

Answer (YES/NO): NO